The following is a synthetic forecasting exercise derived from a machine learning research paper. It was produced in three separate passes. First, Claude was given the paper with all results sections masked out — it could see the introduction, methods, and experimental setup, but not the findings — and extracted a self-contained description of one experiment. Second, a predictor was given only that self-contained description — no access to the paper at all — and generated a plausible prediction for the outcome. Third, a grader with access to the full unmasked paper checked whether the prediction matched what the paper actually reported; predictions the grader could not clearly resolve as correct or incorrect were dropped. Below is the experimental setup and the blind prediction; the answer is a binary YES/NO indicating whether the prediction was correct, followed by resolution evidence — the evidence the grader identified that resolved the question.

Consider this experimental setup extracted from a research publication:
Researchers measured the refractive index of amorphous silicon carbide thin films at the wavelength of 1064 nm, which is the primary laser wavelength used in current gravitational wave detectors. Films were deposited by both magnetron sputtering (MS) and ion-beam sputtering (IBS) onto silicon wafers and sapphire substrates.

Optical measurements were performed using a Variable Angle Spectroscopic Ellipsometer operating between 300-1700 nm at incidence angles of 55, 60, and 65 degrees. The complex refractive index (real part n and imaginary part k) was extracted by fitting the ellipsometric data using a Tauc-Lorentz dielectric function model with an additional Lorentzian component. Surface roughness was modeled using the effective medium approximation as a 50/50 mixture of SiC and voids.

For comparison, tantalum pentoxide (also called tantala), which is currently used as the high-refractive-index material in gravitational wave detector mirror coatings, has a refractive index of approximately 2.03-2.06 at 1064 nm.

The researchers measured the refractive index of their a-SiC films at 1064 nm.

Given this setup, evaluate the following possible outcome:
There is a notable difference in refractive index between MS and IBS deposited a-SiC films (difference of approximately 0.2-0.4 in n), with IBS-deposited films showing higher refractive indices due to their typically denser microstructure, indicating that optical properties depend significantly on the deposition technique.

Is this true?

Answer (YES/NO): NO